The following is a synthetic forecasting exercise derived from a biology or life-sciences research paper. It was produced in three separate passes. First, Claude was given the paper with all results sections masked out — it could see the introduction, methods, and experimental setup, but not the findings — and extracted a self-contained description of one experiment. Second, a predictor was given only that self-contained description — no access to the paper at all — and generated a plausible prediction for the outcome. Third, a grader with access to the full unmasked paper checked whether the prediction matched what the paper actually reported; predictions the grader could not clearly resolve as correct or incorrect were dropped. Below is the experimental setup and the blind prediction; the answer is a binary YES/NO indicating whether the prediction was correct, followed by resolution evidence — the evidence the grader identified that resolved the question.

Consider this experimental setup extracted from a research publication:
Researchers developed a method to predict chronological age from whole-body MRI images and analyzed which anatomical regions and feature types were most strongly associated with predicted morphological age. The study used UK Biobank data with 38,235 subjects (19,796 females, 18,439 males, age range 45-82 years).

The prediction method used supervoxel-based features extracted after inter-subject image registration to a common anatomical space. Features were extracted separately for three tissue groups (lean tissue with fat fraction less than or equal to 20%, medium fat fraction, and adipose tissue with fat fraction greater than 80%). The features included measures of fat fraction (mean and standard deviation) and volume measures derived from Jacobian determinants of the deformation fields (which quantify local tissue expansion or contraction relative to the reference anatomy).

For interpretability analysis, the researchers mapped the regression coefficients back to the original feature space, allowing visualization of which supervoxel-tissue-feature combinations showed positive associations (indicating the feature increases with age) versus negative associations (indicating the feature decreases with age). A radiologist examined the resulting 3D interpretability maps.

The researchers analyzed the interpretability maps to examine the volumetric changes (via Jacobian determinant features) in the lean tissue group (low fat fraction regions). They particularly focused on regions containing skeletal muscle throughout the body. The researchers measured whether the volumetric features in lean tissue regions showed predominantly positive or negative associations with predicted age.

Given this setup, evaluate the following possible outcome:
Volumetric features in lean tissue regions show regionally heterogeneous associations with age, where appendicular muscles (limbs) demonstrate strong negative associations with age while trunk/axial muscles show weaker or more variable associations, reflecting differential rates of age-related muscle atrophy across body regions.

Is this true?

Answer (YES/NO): NO